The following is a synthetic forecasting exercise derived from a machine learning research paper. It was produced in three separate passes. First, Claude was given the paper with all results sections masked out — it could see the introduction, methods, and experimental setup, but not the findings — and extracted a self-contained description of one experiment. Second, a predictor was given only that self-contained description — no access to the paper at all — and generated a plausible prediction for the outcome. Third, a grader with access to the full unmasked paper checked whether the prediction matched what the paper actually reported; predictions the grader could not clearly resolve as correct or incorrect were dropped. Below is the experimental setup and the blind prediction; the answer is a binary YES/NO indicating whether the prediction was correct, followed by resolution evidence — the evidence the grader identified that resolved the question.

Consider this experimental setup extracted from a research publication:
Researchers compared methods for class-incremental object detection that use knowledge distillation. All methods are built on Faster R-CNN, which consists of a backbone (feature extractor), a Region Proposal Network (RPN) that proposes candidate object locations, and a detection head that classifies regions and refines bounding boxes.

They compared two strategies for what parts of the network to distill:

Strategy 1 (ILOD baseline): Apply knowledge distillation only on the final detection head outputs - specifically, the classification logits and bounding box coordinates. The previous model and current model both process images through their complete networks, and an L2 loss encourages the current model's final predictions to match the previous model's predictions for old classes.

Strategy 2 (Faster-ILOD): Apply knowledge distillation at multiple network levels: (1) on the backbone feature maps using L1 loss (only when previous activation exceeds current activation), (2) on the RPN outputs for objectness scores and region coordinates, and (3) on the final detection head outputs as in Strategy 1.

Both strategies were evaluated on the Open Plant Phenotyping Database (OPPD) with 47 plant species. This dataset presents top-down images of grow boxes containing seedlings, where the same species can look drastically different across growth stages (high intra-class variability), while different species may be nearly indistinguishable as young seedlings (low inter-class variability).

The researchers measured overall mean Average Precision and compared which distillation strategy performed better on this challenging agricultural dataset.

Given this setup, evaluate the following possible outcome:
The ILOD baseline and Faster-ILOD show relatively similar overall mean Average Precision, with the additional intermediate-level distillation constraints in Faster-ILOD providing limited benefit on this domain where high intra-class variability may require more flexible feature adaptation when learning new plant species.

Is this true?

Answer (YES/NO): YES